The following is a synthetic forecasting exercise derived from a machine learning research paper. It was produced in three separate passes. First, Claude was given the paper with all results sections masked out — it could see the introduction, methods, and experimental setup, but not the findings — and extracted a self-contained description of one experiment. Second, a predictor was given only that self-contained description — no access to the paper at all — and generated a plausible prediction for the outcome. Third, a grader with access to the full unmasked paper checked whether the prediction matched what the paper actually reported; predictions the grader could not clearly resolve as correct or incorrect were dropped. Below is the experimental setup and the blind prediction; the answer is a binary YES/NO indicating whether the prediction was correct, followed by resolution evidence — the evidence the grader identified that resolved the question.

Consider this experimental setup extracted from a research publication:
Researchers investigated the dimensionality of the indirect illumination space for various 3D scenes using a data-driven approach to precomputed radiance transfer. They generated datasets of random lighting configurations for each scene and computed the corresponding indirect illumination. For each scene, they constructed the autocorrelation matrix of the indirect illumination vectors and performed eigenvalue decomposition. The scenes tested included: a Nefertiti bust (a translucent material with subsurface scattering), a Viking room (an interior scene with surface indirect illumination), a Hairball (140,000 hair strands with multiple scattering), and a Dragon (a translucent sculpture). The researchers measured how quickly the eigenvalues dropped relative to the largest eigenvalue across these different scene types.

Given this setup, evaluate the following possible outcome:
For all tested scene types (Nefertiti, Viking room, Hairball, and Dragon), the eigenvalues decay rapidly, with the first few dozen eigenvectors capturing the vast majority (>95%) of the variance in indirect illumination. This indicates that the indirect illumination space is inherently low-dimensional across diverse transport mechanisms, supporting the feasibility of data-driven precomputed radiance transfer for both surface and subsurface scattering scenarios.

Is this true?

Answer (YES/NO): YES